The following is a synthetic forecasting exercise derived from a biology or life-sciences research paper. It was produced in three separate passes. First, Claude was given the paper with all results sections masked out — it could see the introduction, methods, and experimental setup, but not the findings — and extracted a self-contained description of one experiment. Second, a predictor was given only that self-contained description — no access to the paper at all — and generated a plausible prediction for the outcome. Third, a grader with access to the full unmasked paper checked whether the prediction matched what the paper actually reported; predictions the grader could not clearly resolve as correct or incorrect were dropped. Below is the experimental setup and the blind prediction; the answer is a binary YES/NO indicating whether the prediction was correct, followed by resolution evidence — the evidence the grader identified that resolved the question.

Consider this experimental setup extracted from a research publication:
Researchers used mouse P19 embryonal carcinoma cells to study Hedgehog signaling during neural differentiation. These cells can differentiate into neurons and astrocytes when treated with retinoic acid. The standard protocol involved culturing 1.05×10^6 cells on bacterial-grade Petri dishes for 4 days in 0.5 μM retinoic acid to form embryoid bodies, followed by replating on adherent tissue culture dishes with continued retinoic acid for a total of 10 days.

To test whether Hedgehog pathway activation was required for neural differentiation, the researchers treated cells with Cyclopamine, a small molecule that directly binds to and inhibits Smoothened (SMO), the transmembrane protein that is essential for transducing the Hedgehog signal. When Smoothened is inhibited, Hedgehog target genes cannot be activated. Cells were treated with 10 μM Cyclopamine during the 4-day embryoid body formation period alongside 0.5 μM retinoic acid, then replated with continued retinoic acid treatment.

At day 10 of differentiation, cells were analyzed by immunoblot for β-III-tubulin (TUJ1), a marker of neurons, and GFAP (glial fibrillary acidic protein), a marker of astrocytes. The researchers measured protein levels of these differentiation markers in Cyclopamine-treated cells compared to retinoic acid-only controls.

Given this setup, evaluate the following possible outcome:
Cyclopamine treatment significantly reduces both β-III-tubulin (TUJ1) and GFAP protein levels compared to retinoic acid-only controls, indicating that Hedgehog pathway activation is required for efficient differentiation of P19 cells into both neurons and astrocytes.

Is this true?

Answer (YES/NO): YES